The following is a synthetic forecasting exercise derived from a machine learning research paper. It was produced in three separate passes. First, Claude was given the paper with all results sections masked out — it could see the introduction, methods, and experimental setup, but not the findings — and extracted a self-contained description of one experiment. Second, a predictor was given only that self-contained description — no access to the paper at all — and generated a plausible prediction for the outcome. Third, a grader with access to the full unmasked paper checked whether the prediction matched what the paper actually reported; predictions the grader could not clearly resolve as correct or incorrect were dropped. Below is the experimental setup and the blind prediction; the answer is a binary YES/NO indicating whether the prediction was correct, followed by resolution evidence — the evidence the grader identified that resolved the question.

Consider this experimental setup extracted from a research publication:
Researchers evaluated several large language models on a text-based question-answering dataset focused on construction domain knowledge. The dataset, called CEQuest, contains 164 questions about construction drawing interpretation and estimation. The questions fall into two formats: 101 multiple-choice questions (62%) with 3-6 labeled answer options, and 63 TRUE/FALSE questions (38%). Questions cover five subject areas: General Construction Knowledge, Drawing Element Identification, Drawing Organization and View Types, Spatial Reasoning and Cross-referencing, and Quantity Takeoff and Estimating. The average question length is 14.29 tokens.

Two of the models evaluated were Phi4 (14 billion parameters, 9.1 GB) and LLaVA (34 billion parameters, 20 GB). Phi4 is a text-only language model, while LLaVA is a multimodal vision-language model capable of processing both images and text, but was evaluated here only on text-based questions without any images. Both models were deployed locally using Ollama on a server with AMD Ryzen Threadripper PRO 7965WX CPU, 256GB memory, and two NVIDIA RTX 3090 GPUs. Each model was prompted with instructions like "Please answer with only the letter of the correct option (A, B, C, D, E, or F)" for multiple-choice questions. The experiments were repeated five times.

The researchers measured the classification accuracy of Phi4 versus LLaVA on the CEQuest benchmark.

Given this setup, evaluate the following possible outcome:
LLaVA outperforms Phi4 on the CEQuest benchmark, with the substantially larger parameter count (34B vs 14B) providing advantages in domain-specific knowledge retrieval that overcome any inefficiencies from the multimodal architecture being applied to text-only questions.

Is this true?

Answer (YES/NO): NO